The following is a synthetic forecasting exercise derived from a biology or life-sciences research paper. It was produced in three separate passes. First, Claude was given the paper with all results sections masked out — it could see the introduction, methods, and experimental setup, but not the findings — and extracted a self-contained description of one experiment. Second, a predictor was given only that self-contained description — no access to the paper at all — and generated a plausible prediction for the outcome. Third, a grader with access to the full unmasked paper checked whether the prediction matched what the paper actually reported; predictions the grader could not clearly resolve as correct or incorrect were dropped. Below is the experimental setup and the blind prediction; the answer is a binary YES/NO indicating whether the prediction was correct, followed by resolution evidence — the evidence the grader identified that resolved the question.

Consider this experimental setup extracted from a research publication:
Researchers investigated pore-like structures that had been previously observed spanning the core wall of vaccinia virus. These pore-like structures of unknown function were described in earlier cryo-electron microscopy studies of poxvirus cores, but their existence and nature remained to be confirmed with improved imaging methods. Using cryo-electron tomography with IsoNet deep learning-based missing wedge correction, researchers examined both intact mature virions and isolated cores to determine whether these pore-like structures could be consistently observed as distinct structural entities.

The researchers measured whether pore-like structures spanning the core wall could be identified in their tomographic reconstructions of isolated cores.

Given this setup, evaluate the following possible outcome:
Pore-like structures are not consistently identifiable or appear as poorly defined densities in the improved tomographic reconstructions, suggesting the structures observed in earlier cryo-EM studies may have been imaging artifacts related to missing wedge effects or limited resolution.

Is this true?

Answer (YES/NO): NO